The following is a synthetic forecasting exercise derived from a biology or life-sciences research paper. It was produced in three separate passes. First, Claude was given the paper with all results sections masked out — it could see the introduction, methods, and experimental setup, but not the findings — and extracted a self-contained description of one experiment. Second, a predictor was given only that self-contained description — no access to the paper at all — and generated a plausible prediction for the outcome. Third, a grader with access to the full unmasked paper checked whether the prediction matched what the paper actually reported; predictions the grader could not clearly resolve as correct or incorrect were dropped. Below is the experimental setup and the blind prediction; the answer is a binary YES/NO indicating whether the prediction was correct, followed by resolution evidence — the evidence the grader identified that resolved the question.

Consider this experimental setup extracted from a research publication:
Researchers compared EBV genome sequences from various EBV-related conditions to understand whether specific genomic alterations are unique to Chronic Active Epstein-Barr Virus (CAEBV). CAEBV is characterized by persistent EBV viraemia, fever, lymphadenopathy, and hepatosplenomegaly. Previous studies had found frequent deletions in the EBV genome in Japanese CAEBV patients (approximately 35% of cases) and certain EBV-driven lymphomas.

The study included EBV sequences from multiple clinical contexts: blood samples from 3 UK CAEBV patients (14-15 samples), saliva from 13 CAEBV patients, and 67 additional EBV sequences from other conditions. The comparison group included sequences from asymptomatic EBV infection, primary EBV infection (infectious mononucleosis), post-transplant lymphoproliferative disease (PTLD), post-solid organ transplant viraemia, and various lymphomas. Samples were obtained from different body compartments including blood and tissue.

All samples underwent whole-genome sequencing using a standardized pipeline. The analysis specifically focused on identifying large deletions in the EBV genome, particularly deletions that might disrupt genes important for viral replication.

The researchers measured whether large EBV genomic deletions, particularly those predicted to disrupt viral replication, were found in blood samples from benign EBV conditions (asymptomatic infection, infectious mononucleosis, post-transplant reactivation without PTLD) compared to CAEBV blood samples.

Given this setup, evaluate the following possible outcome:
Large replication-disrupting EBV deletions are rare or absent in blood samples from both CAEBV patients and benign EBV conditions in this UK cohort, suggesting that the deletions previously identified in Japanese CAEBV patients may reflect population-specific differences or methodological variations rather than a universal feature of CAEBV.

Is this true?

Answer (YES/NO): NO